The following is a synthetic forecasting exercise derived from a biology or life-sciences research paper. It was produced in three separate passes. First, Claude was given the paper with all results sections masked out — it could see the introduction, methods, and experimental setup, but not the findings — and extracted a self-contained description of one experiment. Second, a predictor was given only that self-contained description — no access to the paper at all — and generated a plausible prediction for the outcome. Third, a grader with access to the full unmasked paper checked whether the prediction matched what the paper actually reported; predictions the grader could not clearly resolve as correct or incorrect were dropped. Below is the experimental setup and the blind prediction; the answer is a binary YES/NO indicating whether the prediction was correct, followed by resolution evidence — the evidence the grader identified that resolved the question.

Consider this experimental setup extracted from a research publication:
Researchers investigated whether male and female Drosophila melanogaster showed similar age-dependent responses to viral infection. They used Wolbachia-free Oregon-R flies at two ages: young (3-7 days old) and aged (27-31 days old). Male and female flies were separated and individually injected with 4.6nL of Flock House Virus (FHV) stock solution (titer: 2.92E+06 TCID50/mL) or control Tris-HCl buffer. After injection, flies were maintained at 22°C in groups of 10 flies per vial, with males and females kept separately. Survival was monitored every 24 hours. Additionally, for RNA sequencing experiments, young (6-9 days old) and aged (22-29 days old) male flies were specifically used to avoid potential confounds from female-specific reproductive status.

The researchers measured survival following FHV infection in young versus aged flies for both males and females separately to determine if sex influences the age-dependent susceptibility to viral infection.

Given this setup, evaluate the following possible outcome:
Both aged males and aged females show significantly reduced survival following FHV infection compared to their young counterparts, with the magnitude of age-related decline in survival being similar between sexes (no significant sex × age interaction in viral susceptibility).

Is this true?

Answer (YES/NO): NO